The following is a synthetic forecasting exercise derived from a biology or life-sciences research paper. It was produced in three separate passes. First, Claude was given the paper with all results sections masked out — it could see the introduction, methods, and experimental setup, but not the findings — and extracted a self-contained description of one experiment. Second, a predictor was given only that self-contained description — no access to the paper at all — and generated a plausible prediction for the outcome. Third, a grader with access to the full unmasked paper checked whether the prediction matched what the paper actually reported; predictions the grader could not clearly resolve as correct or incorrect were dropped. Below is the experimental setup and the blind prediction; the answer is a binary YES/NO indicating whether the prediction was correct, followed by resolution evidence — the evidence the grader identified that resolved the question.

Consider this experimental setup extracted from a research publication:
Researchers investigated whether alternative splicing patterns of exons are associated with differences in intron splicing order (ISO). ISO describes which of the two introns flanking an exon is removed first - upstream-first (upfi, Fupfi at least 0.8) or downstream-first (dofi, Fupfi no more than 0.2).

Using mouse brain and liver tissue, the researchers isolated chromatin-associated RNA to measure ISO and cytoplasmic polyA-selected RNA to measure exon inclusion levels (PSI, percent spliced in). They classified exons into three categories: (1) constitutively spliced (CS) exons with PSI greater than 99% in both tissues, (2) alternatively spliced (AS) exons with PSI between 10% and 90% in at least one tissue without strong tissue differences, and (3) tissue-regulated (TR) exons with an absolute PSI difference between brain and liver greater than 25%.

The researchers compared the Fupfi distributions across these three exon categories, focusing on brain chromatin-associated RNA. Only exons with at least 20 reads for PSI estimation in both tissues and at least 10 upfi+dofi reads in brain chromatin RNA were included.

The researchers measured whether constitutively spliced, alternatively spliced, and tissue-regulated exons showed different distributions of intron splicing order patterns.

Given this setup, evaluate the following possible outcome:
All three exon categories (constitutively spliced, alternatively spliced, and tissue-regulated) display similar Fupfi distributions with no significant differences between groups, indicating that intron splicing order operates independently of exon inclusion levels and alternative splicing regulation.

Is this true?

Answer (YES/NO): NO